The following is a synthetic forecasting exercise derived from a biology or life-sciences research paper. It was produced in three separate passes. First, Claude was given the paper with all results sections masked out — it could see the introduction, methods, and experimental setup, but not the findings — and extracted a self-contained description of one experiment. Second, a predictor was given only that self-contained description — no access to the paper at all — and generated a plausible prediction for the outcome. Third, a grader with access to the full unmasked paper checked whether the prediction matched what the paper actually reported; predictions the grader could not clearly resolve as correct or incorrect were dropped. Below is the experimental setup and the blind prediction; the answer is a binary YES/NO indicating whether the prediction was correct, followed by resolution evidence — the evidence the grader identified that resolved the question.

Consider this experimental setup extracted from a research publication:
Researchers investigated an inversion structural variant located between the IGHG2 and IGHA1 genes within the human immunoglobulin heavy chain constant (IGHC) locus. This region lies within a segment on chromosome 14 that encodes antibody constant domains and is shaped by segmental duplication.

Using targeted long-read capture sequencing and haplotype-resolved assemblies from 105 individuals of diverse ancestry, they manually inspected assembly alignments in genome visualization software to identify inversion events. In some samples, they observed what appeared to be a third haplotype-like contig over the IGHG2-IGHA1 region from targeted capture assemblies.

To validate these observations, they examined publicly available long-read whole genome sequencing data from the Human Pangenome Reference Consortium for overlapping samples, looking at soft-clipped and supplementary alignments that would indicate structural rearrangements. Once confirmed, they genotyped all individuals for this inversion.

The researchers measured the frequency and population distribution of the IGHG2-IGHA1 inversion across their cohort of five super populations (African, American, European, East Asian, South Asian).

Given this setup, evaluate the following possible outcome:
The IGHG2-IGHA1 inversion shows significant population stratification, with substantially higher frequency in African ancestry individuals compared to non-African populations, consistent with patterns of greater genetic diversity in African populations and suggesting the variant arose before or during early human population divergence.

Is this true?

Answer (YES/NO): NO